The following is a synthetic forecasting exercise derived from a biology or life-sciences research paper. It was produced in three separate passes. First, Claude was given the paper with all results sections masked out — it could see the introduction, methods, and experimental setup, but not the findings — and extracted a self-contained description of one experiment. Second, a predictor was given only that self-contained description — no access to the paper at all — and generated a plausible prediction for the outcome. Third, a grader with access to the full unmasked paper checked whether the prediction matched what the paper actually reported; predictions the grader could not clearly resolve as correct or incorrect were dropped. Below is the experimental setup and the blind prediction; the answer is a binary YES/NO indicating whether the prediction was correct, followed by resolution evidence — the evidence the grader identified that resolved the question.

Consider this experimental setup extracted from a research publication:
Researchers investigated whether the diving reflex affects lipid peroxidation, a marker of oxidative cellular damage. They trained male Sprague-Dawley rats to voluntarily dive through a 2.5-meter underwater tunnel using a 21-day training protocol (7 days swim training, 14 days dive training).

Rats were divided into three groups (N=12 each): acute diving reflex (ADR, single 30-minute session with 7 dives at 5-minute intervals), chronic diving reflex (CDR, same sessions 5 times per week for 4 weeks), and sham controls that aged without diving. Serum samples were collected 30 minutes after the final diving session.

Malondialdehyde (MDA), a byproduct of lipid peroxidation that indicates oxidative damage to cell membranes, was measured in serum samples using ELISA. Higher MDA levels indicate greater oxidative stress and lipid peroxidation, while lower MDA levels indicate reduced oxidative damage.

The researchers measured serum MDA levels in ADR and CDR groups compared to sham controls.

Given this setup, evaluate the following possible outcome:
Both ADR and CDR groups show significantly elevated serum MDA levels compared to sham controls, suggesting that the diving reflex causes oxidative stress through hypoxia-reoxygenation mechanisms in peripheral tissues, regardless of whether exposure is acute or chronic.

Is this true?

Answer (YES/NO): NO